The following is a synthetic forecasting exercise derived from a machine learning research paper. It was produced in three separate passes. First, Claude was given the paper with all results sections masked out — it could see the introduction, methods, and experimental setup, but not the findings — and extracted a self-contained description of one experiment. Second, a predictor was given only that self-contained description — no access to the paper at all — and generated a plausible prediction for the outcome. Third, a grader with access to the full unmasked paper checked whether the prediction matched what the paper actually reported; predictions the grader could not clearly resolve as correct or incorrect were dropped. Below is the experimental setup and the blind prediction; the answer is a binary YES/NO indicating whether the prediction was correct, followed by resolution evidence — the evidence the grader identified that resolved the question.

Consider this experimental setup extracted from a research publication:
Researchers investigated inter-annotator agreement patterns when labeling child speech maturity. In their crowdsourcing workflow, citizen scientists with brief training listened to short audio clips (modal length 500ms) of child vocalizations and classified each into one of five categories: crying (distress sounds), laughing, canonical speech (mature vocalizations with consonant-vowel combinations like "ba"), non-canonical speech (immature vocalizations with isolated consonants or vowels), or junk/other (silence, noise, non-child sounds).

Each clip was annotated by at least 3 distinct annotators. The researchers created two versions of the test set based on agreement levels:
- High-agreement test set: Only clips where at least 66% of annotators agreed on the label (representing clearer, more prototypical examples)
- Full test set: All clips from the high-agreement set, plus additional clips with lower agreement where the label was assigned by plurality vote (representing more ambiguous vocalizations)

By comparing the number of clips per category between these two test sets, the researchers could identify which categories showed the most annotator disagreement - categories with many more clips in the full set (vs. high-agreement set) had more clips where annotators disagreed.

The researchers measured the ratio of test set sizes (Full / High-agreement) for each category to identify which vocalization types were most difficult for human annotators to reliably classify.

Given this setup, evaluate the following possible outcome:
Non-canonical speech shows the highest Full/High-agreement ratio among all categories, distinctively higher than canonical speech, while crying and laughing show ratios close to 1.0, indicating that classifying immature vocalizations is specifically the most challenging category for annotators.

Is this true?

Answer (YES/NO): YES